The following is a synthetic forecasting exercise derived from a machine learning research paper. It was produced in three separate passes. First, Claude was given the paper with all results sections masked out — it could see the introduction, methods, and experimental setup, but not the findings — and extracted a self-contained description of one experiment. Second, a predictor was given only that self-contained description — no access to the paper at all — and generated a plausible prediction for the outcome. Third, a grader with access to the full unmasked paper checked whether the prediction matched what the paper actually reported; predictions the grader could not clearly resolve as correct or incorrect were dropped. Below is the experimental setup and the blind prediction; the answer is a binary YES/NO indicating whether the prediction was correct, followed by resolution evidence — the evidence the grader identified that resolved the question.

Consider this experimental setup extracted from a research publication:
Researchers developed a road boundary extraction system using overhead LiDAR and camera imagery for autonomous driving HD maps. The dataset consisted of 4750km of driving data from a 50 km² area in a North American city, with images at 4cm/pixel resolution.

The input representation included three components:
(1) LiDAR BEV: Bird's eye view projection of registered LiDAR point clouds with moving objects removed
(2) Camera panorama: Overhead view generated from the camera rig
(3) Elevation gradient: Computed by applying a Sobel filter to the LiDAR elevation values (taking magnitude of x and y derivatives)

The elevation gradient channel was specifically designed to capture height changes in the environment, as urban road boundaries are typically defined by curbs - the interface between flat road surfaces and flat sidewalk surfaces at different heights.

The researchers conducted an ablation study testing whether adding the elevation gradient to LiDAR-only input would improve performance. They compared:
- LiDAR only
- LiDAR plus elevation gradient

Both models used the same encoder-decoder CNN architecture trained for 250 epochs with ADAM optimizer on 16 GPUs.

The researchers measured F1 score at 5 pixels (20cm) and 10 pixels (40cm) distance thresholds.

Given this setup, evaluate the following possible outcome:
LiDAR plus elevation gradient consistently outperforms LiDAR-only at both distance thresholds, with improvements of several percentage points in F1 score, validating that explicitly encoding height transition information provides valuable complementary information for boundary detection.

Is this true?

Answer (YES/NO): NO